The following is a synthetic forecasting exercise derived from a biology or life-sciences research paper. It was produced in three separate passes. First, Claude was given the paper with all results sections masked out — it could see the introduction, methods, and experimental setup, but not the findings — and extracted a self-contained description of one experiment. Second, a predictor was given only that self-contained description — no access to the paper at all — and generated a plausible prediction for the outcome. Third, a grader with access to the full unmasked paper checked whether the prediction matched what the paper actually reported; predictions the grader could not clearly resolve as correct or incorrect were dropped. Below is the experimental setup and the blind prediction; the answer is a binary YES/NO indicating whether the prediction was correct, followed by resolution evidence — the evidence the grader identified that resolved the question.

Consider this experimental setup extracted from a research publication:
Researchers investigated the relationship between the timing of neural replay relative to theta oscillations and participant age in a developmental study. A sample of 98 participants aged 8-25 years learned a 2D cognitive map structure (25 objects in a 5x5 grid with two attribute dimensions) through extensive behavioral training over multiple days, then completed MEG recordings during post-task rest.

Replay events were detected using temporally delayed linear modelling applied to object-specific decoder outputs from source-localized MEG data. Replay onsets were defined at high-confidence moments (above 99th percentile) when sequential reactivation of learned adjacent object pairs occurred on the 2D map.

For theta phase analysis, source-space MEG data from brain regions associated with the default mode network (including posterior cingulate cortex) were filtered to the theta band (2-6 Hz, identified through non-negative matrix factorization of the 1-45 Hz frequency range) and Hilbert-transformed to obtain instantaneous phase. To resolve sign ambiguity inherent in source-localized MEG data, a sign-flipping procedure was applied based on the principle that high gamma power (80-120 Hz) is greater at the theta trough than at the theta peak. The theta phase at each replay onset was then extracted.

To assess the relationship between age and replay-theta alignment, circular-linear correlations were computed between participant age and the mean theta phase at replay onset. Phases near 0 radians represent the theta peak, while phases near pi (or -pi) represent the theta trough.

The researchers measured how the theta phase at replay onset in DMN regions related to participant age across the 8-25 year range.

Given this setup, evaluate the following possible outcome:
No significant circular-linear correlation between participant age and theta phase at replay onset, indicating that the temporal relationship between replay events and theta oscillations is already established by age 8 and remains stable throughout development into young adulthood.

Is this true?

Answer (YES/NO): NO